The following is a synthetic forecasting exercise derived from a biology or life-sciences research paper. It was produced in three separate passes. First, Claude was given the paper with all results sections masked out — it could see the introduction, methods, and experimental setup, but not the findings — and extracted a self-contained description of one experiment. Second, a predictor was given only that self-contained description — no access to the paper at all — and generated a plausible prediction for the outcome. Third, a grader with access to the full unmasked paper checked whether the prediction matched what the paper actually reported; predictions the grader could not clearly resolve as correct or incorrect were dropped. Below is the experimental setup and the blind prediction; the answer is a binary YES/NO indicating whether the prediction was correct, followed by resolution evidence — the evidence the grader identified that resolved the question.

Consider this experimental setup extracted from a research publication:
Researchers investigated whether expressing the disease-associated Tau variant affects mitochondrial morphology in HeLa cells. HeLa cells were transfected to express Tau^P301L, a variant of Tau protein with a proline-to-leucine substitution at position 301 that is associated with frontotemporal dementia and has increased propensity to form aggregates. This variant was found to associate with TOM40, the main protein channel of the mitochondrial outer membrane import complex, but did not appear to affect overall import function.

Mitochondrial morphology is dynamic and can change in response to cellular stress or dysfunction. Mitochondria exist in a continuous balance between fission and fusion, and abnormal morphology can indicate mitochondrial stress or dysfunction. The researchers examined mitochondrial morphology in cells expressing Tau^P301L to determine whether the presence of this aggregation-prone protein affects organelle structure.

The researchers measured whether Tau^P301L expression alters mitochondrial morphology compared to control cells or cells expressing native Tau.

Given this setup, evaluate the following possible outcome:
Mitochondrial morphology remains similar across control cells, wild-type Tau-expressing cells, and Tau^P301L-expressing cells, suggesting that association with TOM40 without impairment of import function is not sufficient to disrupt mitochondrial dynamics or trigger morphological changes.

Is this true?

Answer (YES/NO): NO